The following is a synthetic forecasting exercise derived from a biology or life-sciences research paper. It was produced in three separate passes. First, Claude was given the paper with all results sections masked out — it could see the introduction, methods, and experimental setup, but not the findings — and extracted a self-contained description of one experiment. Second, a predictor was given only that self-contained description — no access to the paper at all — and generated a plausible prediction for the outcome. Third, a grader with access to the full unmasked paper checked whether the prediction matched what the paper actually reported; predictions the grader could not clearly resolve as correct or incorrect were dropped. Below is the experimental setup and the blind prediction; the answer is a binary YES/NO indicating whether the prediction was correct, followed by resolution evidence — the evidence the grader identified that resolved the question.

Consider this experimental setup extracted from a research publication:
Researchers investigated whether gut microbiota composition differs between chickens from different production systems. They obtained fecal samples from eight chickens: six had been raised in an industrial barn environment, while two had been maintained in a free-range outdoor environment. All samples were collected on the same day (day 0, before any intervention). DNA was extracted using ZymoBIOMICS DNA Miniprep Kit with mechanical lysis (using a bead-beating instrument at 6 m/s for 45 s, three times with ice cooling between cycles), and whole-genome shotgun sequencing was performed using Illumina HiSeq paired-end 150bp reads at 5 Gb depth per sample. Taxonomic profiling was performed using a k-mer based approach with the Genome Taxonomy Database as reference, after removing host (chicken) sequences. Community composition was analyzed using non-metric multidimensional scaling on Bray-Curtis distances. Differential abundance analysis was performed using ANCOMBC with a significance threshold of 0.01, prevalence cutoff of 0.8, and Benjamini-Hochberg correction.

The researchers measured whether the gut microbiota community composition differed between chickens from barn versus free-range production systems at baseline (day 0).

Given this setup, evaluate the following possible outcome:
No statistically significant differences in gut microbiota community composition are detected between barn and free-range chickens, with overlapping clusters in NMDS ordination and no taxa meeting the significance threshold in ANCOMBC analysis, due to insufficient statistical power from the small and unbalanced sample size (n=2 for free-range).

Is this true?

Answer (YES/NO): NO